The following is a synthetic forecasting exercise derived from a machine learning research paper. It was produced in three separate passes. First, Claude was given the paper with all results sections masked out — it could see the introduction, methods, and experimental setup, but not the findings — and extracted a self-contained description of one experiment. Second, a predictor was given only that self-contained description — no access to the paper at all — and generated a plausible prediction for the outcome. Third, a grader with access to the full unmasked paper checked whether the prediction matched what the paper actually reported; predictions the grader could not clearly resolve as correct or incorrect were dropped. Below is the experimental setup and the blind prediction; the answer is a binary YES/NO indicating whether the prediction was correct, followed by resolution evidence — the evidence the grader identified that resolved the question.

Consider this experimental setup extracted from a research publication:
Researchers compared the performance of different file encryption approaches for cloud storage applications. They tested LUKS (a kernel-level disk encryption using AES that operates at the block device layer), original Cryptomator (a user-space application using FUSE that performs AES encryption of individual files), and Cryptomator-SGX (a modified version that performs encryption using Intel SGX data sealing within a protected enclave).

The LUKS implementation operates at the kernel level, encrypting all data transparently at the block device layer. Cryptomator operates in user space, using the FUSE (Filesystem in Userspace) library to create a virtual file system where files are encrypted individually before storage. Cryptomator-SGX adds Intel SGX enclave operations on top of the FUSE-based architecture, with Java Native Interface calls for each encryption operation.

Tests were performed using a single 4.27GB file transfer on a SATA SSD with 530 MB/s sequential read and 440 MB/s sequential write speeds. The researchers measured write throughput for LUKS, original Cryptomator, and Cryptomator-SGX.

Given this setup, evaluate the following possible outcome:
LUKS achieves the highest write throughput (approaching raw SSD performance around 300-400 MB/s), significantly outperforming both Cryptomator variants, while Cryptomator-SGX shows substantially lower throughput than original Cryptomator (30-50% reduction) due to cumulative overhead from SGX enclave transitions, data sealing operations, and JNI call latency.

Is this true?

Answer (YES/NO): NO